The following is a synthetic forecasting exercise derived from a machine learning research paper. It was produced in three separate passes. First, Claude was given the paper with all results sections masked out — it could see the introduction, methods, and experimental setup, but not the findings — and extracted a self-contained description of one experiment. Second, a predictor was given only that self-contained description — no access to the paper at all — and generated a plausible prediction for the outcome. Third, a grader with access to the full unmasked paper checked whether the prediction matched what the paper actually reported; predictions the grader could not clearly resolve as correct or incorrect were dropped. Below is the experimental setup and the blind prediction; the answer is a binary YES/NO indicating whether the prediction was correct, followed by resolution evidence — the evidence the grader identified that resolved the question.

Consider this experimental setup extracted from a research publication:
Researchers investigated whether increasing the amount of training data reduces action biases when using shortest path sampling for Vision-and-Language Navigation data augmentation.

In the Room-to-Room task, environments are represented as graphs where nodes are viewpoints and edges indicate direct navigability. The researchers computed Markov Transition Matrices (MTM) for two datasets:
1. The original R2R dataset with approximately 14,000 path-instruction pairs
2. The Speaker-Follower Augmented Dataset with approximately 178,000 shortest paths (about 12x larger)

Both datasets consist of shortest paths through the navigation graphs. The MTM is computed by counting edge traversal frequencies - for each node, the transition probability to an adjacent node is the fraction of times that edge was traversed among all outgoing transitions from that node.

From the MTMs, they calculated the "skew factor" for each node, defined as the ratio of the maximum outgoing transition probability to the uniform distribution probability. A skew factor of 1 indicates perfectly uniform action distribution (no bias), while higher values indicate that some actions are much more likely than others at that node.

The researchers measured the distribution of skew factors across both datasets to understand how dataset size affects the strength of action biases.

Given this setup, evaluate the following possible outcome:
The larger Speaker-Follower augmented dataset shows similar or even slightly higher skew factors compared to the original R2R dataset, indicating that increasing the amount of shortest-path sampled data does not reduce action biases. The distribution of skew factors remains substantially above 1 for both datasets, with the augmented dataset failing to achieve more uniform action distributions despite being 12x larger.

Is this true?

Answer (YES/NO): YES